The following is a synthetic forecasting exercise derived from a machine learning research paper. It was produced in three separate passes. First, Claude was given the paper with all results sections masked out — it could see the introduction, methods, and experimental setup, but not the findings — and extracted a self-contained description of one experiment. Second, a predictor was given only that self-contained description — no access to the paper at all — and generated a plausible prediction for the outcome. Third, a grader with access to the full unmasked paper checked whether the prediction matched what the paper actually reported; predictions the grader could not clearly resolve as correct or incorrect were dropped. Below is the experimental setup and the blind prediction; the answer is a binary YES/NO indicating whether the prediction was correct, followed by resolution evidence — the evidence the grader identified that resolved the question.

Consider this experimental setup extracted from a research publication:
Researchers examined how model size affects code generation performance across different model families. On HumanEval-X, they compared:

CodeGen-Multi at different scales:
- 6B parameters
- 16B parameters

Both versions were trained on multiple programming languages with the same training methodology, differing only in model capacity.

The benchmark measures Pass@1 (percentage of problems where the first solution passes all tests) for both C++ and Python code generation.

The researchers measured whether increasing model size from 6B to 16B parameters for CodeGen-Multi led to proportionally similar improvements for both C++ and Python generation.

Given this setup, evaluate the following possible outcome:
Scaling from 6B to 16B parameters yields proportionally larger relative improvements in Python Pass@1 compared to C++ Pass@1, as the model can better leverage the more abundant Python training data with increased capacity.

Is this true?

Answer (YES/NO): NO